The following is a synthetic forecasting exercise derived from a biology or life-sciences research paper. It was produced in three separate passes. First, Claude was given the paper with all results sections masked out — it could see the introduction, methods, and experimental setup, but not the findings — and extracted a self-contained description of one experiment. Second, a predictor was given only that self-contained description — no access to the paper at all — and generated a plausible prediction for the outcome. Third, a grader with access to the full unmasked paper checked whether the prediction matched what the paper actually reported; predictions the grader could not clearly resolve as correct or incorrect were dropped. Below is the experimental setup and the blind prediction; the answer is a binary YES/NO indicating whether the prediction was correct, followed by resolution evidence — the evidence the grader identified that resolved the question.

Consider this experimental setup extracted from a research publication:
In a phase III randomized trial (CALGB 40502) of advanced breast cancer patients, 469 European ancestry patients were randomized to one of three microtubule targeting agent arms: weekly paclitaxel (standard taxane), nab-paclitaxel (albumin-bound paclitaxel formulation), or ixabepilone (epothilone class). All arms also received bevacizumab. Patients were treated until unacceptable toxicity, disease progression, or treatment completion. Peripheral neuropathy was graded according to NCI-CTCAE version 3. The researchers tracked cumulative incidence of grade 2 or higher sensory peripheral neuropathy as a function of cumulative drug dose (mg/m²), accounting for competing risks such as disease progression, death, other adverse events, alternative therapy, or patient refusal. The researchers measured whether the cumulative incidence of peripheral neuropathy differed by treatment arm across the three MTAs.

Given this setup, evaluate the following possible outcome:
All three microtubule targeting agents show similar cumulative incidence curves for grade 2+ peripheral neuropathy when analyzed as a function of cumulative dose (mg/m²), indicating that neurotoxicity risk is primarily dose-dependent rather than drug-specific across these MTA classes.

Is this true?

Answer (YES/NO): YES